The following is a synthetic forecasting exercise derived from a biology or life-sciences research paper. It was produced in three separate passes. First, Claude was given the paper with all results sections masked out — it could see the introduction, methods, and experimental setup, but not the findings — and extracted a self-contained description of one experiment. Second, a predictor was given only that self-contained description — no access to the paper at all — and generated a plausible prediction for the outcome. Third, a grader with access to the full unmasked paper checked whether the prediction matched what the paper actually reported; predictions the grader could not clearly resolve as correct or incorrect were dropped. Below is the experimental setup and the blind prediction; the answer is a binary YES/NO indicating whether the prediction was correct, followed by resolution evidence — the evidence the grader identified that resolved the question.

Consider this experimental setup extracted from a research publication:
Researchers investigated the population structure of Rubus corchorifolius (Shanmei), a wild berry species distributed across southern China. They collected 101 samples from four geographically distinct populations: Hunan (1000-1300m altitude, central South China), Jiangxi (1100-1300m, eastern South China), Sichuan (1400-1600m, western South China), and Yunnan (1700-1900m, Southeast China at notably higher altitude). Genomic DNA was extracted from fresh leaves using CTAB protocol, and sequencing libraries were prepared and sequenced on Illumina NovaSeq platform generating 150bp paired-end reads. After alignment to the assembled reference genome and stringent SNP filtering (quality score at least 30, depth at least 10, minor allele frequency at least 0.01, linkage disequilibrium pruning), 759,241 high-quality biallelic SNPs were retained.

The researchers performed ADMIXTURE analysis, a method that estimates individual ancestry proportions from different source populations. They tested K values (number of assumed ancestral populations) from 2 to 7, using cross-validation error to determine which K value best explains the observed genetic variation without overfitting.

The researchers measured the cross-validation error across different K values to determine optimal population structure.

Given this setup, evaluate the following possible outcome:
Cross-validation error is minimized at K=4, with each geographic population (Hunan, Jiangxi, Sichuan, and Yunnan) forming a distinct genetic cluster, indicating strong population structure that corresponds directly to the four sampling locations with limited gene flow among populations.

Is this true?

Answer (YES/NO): YES